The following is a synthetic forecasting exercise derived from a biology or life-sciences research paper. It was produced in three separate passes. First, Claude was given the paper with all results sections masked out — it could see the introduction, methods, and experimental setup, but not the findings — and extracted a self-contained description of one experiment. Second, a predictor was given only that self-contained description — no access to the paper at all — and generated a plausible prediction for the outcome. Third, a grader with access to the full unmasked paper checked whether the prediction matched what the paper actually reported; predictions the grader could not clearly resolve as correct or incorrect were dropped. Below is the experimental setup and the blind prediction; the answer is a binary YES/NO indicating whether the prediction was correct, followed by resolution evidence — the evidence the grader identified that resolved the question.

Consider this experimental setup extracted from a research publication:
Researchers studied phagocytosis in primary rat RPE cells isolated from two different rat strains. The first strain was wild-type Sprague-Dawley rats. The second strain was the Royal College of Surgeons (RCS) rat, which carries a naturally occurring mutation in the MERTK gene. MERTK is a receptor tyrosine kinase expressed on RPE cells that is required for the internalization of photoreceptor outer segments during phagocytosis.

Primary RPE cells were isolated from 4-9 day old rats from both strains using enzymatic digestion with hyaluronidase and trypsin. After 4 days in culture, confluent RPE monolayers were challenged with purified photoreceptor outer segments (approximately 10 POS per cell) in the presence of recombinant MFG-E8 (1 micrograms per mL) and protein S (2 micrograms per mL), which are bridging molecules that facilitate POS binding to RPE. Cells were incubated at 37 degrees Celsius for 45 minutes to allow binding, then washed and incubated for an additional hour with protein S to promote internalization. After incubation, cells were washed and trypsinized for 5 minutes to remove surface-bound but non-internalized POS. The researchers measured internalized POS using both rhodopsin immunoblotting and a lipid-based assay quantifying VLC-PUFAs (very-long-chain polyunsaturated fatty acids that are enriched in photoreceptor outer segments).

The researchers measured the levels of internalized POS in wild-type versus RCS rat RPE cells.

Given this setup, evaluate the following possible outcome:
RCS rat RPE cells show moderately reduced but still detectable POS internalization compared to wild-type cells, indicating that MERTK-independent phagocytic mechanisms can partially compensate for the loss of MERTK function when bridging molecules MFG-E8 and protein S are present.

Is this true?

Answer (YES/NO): NO